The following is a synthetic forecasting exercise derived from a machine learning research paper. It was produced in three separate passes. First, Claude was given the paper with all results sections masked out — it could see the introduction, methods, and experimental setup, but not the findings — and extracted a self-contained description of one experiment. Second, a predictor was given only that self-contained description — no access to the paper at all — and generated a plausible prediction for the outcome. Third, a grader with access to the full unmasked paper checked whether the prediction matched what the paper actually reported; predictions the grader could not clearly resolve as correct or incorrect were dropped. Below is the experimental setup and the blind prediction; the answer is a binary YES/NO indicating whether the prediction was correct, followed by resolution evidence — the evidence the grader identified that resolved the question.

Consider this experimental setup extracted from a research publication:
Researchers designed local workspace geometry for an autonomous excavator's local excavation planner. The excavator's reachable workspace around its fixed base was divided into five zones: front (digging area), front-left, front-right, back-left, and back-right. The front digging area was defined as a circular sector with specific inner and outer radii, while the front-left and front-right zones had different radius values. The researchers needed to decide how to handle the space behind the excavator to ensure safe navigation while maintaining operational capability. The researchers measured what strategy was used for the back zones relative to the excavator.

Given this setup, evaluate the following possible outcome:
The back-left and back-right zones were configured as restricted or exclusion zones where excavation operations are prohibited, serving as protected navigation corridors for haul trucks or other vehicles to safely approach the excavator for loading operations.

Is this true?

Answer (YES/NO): NO